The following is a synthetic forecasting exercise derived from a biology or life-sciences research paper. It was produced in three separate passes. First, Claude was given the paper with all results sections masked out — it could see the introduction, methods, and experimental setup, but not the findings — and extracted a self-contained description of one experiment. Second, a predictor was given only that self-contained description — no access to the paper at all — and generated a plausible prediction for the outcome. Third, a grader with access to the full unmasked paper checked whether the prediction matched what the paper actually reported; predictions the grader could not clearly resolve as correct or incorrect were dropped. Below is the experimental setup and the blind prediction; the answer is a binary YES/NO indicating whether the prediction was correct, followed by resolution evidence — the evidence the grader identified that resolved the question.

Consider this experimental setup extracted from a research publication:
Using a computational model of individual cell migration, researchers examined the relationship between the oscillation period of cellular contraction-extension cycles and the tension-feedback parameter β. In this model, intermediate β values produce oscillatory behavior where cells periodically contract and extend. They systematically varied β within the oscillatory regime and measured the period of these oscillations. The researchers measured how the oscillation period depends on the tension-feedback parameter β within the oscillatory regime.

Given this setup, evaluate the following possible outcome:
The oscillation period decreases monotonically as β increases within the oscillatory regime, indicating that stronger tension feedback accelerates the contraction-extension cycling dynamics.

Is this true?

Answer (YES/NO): NO